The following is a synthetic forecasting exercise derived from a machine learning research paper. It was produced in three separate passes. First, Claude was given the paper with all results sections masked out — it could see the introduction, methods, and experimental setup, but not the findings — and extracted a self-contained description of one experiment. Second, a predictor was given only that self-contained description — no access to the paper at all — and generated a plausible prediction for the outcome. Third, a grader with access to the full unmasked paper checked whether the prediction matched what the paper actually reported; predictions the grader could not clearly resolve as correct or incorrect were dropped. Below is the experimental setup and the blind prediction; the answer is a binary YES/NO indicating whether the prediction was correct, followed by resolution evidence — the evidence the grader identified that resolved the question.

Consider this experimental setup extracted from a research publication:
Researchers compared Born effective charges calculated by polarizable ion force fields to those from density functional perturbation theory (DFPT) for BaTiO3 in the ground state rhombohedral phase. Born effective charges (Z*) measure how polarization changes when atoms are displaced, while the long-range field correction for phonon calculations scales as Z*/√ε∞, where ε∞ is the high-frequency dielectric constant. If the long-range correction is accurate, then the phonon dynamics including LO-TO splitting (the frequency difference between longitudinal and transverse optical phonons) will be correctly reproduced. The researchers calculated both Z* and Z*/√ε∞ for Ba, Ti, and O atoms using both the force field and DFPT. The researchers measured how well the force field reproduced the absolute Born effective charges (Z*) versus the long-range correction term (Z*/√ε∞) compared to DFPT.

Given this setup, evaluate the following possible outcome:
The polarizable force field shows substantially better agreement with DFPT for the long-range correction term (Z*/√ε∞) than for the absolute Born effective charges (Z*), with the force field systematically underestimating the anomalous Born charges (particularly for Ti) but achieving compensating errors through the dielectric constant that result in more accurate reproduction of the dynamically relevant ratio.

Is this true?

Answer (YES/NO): YES